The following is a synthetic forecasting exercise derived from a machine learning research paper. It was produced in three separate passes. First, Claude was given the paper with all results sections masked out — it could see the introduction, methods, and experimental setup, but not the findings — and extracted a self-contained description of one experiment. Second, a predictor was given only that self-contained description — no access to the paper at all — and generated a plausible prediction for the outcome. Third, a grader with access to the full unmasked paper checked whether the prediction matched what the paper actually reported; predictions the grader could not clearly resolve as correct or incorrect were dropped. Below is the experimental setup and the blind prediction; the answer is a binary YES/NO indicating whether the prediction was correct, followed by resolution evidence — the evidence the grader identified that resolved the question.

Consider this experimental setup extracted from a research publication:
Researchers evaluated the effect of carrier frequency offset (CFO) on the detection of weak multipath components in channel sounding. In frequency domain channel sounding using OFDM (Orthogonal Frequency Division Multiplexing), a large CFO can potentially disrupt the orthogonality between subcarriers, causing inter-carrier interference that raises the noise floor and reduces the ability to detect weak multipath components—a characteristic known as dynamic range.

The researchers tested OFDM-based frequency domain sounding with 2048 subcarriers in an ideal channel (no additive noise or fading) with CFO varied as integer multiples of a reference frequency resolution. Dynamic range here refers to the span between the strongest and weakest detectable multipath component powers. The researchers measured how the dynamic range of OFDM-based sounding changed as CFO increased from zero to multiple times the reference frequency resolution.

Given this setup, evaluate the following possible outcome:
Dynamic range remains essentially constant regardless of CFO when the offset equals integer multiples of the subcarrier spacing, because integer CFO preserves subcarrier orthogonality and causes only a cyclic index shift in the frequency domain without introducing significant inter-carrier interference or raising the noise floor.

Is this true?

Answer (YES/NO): NO